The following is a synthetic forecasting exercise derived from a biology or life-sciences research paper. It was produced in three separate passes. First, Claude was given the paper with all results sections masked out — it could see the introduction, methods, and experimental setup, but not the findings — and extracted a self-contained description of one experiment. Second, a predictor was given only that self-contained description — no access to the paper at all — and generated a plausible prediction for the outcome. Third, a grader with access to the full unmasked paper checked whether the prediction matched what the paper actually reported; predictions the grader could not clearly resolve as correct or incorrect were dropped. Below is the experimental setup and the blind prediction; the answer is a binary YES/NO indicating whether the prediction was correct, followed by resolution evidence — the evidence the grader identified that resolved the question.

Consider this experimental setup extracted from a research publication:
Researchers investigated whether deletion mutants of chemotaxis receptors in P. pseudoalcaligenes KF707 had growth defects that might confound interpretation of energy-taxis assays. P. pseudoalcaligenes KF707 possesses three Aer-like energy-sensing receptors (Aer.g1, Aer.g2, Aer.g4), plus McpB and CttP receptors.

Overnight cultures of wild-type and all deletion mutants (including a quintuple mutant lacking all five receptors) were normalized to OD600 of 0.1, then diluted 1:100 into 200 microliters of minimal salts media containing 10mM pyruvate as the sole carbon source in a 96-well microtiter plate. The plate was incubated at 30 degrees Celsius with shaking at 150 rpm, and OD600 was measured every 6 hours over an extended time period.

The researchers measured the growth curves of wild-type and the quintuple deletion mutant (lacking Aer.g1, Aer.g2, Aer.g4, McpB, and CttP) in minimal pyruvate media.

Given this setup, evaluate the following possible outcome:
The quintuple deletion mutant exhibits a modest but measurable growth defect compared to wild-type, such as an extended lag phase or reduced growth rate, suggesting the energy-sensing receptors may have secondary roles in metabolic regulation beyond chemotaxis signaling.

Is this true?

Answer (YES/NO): NO